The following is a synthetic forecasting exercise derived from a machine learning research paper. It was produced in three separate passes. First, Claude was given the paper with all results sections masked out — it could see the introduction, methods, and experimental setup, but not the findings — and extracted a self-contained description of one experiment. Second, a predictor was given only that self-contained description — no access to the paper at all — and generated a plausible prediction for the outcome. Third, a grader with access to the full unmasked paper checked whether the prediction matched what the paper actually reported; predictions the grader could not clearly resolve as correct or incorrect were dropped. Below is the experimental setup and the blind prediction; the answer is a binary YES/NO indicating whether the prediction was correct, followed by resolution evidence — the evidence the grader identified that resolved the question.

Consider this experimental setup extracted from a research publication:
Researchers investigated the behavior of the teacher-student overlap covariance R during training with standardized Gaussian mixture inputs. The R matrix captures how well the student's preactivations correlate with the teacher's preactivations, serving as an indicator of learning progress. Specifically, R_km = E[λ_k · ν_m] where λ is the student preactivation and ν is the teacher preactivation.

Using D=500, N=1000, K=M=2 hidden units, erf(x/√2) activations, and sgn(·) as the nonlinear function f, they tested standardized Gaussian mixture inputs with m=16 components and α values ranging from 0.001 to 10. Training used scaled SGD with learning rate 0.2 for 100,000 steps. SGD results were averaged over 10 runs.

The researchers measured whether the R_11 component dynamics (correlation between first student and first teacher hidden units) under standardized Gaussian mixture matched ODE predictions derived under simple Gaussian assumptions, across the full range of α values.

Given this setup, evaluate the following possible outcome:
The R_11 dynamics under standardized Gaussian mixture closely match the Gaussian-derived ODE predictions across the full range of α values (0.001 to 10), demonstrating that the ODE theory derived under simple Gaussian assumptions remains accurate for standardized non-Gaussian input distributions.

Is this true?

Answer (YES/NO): YES